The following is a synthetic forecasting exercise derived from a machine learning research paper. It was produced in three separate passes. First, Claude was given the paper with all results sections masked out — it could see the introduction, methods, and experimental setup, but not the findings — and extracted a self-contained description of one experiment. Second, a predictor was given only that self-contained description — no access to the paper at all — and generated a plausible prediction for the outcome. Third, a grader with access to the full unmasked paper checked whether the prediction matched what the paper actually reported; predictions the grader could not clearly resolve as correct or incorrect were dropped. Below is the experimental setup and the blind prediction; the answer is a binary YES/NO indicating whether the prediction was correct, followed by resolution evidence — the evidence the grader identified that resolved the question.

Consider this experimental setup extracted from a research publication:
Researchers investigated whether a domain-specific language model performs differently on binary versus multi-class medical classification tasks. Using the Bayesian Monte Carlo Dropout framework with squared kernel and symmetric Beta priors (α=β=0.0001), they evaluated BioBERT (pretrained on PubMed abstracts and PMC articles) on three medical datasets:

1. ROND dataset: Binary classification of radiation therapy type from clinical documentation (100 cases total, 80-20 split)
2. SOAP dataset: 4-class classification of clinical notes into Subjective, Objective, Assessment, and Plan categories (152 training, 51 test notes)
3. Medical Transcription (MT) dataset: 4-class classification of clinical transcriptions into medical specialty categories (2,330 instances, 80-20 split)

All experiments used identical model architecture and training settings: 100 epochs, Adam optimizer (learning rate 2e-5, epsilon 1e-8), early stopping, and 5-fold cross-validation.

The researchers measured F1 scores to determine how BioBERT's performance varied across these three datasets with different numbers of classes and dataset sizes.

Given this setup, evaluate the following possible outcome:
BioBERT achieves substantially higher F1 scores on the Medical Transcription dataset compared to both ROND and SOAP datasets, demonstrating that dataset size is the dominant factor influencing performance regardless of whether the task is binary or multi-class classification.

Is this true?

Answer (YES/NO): NO